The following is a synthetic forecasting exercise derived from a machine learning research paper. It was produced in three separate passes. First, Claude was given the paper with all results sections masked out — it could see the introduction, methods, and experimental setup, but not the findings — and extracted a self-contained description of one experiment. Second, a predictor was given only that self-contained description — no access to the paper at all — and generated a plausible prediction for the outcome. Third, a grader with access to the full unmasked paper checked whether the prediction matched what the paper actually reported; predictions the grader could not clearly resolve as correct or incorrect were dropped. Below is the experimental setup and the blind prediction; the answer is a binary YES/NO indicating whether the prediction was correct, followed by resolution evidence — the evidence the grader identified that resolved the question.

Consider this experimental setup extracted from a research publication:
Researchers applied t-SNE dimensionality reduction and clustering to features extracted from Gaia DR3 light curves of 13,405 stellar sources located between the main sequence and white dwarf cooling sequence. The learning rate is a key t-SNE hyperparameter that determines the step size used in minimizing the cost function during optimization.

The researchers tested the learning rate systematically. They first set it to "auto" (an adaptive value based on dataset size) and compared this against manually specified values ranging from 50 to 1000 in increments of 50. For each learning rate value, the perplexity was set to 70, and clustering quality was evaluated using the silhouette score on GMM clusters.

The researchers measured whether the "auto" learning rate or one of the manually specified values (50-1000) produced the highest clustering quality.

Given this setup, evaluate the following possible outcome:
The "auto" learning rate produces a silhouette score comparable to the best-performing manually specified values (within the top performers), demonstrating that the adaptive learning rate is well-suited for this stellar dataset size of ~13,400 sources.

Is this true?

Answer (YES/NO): NO